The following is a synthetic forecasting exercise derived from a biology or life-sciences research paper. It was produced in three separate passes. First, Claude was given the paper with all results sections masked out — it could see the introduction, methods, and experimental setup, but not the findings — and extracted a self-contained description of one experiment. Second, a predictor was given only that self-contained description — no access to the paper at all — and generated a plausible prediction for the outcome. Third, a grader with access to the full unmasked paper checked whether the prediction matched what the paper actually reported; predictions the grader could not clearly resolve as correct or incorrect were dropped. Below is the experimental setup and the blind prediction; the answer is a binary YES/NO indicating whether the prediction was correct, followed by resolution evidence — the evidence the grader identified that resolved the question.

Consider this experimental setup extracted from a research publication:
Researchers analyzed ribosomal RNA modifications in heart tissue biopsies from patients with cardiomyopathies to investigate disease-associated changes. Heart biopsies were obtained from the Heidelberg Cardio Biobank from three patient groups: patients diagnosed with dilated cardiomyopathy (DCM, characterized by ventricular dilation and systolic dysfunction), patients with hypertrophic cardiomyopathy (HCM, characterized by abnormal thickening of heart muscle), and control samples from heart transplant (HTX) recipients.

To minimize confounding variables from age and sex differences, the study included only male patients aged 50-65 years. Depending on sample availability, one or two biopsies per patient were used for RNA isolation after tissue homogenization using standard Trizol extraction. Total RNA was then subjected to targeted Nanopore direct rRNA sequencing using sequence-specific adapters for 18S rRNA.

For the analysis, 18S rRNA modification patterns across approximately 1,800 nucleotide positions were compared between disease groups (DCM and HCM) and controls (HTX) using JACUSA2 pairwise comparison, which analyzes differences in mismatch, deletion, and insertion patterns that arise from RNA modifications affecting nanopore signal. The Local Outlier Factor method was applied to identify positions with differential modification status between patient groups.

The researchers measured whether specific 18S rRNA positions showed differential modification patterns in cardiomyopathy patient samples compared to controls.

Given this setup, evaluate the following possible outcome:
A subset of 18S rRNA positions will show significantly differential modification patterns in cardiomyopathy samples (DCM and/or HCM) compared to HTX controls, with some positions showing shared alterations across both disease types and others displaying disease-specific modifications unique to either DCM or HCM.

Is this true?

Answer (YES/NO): NO